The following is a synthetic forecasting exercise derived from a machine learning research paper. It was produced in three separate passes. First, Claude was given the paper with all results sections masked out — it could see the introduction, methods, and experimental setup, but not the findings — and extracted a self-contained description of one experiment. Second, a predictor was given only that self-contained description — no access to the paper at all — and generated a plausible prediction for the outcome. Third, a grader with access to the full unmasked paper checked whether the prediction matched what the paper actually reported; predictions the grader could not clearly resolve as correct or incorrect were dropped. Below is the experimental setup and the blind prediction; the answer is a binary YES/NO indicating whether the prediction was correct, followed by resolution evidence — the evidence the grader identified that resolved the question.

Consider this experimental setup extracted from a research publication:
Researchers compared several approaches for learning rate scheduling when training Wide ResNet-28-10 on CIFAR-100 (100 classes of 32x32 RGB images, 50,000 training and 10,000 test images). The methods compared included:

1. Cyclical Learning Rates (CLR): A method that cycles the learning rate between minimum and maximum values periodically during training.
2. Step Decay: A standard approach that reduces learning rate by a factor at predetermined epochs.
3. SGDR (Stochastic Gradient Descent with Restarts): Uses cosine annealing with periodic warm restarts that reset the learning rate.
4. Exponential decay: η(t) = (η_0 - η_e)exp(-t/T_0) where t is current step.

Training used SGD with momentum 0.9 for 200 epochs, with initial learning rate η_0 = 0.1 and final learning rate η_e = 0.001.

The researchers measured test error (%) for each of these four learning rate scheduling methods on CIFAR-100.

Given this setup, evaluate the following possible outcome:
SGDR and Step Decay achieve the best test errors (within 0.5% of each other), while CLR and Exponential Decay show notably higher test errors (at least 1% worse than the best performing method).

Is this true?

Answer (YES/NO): NO